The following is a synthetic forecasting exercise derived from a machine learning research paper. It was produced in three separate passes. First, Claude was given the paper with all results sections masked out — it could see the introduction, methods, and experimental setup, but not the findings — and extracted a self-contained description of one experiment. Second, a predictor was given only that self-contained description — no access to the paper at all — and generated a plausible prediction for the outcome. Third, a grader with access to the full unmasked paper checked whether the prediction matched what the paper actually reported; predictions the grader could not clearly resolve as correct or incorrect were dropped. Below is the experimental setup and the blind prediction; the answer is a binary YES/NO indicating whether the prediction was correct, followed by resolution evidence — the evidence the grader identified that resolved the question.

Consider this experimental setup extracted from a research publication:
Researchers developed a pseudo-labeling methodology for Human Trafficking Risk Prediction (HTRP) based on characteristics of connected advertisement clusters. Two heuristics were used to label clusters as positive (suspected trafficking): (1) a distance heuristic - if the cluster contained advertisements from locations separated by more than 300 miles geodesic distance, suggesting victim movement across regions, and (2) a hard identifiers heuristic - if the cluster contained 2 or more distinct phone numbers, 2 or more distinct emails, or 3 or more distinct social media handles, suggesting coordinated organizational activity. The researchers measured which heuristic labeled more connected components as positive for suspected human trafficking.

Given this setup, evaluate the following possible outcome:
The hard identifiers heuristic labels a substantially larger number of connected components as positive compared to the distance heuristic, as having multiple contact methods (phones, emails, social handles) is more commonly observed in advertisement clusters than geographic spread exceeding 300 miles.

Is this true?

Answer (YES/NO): YES